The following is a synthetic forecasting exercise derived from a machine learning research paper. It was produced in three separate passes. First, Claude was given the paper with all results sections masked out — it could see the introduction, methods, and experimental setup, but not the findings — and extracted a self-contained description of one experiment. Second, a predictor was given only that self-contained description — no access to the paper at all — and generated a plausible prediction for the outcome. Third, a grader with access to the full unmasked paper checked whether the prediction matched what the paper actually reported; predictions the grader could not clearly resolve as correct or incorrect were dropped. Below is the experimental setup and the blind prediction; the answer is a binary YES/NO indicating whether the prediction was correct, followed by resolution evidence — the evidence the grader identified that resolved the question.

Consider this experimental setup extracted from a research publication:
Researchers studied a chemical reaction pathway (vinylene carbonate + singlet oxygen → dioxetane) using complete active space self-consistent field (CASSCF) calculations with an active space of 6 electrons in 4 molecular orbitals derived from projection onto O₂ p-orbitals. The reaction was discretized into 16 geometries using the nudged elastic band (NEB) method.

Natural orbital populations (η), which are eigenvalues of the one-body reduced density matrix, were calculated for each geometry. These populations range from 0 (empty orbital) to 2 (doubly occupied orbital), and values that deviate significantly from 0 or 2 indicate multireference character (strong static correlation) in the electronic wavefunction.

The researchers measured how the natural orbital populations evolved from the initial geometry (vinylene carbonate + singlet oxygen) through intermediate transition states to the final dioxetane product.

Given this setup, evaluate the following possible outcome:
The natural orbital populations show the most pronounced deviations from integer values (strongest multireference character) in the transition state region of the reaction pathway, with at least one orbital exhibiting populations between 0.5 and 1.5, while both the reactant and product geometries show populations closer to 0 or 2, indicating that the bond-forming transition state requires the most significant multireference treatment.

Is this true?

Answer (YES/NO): NO